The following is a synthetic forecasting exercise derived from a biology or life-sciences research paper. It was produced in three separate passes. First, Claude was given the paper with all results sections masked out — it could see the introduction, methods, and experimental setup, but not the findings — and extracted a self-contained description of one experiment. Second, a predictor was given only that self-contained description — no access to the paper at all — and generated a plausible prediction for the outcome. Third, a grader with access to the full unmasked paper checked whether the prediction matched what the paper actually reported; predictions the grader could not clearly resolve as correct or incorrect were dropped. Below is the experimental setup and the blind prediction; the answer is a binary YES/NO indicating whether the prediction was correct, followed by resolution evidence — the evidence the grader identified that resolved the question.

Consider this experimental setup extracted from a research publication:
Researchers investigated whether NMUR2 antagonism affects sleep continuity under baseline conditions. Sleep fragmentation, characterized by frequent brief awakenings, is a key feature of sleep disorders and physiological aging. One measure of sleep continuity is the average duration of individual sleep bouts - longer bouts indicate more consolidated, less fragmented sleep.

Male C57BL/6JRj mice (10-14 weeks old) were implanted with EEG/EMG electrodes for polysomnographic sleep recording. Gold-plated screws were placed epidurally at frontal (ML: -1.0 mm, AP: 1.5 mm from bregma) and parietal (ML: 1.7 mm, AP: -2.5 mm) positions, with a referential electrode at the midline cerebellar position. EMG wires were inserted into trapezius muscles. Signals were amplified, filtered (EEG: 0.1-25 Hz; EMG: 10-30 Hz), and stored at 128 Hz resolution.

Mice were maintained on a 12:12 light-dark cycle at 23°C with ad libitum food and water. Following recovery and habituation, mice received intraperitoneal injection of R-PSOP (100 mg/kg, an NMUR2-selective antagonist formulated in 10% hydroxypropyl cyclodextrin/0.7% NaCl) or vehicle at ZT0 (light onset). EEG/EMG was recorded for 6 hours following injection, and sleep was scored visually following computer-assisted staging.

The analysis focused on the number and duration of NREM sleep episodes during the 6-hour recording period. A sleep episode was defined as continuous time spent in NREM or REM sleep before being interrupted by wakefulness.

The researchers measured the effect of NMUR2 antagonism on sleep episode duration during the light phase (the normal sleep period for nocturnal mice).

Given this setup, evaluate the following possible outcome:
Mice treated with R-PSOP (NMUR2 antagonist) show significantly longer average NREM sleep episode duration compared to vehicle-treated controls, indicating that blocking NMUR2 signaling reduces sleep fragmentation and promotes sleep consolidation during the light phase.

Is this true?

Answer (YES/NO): NO